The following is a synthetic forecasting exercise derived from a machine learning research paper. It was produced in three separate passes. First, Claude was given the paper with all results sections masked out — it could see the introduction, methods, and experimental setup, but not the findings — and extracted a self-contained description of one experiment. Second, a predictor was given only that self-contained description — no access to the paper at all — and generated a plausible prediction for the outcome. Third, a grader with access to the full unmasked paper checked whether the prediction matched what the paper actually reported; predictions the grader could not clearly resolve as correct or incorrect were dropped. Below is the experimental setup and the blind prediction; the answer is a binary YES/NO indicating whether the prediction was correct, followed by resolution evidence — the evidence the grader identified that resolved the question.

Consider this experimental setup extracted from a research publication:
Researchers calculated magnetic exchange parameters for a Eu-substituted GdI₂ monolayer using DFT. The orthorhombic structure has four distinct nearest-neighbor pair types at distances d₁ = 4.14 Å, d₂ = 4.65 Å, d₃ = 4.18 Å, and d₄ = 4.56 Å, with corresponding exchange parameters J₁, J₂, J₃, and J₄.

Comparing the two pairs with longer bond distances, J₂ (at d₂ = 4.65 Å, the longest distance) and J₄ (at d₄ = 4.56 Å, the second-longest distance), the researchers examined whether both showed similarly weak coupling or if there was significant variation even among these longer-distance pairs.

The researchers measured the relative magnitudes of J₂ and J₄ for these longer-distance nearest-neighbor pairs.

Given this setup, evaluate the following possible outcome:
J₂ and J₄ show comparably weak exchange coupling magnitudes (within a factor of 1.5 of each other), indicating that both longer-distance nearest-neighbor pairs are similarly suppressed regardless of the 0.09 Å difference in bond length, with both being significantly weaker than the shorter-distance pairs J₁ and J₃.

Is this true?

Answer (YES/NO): NO